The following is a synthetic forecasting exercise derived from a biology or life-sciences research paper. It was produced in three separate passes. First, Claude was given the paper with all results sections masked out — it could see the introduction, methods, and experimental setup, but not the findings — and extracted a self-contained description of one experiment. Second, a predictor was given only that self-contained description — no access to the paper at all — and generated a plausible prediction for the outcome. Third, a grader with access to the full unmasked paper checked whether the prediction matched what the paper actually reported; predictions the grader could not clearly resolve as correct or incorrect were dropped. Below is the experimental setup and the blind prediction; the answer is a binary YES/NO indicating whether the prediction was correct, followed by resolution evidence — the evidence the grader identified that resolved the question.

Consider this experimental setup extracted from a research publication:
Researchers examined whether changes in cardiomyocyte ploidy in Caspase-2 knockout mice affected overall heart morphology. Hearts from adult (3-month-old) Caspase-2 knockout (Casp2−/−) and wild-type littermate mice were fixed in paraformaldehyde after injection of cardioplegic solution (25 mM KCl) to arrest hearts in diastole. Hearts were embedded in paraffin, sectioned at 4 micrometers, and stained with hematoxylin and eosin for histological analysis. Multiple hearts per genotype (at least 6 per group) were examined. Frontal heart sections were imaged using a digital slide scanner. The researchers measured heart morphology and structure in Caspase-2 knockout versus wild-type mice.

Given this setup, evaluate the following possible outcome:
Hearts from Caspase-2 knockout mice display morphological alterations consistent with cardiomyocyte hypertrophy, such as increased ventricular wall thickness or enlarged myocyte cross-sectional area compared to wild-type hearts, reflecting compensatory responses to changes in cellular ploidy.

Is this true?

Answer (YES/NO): NO